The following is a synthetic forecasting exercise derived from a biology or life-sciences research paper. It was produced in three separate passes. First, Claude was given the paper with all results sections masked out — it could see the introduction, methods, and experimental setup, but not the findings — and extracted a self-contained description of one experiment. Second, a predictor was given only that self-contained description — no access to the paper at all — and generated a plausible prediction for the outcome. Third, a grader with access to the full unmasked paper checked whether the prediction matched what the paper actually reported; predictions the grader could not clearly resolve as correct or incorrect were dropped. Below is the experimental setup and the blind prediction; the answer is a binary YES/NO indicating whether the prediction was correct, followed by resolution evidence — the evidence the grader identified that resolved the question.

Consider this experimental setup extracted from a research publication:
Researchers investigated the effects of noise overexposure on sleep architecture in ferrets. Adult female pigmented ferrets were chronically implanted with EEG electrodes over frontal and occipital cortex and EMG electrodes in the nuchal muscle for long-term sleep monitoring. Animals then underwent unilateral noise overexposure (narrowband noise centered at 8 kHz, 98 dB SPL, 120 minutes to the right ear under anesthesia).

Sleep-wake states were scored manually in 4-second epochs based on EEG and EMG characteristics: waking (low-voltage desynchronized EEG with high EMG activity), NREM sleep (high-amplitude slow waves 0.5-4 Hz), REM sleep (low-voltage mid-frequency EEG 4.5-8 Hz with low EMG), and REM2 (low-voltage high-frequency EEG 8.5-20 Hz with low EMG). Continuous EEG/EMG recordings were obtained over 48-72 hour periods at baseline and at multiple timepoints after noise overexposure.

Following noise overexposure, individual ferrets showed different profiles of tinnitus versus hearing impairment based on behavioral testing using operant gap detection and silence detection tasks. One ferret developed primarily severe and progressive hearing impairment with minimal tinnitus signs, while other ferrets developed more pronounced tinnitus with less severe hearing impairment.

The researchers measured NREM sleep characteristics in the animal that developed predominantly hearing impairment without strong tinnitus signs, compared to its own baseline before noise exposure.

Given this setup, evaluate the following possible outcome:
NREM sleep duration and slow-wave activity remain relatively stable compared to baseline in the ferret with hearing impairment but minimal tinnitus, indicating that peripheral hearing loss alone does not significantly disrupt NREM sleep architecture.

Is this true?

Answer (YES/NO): NO